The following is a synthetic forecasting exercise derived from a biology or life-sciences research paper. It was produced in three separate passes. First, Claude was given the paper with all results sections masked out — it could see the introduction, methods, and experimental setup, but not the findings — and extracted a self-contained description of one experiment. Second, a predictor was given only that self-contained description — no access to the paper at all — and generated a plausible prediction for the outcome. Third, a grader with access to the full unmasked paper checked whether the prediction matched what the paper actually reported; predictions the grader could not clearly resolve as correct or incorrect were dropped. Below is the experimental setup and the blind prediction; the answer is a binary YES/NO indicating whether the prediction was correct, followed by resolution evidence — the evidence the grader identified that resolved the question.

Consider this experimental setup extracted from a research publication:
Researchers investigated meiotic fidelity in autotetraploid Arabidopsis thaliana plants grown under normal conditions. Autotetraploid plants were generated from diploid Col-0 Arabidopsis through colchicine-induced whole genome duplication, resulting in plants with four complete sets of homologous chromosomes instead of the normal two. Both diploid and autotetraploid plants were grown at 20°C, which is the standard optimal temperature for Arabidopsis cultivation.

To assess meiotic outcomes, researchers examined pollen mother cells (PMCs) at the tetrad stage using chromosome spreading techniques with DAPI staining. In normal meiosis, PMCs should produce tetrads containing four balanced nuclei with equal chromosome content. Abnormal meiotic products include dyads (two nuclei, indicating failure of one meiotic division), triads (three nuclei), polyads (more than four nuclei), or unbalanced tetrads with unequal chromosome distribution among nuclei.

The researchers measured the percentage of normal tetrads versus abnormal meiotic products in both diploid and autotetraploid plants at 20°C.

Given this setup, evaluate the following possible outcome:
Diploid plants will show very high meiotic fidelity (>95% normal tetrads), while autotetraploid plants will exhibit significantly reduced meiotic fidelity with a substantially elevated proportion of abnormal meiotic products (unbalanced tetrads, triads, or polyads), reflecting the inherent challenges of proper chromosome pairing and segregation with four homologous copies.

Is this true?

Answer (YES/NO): NO